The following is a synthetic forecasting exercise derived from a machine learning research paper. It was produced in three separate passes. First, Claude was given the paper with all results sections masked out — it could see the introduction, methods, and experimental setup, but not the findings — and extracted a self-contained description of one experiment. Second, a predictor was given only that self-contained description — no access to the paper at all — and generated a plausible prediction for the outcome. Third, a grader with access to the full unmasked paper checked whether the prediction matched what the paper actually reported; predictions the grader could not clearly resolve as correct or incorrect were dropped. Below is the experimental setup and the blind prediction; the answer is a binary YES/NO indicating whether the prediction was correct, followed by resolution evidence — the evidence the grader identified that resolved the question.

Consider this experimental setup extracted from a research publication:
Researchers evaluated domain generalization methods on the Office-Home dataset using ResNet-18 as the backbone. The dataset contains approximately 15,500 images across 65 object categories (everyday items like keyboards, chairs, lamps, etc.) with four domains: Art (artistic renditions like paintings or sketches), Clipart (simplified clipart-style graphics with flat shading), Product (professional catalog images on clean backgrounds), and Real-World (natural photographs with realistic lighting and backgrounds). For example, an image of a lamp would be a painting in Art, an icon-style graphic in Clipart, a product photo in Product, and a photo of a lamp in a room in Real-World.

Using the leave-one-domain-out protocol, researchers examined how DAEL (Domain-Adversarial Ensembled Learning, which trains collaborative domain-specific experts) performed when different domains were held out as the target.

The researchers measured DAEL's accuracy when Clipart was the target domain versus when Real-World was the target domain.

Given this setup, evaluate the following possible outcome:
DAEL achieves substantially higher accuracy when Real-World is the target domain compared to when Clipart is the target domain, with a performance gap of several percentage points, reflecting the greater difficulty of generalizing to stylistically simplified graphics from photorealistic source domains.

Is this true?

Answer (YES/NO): YES